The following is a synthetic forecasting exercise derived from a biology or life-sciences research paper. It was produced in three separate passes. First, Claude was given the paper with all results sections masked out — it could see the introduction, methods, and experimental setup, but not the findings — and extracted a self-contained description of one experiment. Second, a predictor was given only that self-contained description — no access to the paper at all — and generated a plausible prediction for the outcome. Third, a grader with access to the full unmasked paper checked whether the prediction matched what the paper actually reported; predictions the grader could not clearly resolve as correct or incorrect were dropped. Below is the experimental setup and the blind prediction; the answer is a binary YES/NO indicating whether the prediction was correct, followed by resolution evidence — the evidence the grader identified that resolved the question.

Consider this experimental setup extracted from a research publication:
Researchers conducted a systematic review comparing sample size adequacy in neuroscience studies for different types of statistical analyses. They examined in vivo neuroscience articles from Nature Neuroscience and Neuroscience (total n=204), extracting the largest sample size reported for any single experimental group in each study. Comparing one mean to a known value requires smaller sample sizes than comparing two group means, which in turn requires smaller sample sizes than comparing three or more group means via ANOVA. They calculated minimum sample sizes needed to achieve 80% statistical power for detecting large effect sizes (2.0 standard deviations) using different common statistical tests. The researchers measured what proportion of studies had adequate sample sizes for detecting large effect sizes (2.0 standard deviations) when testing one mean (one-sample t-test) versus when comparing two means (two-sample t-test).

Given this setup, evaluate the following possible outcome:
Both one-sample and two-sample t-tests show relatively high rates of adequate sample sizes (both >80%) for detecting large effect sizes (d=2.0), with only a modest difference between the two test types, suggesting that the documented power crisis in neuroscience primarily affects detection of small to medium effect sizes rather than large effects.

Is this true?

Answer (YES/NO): NO